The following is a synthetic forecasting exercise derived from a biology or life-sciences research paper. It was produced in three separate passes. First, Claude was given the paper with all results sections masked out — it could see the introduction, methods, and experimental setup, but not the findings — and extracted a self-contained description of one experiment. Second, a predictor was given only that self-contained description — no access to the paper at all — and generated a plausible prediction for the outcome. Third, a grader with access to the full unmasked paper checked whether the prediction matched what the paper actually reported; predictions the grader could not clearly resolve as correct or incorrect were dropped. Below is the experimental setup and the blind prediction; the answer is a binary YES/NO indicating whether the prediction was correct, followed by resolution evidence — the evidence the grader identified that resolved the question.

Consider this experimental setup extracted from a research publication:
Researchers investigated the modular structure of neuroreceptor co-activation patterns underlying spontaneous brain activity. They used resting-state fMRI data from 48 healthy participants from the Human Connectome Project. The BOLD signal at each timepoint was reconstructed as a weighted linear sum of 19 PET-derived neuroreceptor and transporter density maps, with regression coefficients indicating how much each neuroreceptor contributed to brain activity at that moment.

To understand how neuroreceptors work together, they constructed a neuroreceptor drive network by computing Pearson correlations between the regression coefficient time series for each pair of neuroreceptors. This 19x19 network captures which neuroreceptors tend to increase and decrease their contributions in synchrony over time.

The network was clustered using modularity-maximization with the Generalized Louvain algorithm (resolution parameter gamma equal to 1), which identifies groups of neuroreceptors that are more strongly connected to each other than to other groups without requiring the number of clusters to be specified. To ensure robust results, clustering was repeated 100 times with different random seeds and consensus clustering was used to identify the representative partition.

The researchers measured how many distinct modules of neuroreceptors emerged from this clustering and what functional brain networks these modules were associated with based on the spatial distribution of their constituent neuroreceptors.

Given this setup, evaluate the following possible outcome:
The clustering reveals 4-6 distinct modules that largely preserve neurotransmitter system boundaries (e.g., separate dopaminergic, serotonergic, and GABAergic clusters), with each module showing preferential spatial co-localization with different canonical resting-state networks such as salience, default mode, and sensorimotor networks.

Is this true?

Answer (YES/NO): NO